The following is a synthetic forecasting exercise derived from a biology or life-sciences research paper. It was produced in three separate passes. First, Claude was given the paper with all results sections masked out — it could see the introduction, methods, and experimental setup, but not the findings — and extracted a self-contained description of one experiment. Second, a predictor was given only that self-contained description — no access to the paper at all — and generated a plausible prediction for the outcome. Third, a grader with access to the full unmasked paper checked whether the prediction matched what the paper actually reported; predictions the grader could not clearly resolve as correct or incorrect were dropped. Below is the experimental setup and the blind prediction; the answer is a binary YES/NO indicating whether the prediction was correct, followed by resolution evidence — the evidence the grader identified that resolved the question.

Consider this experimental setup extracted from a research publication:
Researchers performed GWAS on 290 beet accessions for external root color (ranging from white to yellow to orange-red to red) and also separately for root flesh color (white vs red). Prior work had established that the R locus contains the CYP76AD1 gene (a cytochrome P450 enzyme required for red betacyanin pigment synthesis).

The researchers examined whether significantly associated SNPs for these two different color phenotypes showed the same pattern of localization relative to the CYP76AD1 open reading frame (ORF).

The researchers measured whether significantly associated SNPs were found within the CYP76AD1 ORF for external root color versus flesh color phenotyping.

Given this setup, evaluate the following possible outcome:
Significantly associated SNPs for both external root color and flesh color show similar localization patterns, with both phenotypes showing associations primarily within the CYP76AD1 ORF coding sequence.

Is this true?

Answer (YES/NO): NO